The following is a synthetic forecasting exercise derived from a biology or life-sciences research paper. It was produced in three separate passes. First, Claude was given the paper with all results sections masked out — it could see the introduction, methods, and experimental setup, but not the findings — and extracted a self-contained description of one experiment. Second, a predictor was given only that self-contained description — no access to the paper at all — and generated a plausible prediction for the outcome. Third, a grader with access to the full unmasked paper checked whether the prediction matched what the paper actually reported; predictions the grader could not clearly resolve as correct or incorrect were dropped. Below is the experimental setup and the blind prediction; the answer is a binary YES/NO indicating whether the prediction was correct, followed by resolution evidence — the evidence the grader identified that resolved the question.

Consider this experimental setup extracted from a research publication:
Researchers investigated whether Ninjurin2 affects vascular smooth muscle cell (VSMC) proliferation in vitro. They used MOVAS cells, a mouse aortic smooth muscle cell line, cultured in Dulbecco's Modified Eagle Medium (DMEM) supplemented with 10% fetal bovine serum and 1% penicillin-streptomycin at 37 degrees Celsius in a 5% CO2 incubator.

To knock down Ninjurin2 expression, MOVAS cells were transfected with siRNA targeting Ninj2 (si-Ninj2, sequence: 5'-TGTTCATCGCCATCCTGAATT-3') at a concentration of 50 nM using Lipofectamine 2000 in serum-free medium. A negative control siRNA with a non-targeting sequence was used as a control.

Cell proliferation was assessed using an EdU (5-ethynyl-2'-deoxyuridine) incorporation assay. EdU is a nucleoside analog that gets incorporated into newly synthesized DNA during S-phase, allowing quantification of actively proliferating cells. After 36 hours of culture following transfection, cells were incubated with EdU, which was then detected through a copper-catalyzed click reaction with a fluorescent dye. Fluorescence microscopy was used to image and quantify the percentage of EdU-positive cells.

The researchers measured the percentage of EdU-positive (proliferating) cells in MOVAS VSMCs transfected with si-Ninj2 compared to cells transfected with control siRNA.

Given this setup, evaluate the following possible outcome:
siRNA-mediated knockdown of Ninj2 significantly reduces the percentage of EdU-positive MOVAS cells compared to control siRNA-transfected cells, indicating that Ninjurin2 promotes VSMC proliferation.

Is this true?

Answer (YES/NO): NO